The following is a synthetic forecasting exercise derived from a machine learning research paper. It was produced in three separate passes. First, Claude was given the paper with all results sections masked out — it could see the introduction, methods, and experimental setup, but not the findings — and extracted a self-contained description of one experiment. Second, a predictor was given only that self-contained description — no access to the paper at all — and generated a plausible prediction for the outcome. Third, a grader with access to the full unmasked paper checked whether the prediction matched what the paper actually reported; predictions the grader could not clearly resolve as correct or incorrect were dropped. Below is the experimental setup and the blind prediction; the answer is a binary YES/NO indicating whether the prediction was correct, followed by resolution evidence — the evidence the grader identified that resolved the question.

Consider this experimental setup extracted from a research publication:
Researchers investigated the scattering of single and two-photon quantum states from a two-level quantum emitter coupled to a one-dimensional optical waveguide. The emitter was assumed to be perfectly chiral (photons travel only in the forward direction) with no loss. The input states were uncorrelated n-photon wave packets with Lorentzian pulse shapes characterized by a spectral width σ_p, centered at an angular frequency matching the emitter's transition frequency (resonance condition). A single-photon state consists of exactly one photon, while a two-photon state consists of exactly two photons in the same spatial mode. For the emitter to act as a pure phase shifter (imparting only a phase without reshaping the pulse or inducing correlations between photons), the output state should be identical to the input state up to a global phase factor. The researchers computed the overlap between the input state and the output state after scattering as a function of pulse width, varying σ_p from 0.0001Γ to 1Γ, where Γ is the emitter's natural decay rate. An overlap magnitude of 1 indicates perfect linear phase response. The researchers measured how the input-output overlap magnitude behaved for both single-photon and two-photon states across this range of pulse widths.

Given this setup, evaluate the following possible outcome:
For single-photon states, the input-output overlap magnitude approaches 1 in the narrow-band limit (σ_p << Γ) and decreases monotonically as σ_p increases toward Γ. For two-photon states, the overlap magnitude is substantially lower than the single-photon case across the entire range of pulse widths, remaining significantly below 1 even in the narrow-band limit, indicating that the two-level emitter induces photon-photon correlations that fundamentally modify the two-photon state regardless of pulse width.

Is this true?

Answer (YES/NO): NO